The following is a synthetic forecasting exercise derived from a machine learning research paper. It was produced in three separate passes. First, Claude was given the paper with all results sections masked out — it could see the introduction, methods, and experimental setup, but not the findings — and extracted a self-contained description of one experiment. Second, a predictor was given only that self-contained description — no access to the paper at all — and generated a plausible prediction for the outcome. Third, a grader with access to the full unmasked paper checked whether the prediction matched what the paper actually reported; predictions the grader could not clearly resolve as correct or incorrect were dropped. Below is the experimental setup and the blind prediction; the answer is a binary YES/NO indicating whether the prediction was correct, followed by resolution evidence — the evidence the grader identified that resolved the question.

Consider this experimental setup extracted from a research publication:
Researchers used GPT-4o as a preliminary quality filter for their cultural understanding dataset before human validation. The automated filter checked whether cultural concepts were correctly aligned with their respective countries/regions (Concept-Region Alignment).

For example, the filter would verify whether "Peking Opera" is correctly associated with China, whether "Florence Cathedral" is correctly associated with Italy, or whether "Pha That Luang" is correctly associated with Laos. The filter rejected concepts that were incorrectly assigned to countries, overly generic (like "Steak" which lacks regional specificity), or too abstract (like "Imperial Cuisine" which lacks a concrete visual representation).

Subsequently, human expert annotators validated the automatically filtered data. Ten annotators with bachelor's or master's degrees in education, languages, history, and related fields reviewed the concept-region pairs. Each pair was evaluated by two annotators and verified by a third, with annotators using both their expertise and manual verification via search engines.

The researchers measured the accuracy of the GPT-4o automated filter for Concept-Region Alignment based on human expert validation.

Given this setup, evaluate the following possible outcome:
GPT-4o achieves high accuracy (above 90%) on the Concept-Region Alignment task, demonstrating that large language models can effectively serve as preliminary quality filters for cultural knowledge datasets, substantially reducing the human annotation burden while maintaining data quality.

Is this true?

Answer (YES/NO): YES